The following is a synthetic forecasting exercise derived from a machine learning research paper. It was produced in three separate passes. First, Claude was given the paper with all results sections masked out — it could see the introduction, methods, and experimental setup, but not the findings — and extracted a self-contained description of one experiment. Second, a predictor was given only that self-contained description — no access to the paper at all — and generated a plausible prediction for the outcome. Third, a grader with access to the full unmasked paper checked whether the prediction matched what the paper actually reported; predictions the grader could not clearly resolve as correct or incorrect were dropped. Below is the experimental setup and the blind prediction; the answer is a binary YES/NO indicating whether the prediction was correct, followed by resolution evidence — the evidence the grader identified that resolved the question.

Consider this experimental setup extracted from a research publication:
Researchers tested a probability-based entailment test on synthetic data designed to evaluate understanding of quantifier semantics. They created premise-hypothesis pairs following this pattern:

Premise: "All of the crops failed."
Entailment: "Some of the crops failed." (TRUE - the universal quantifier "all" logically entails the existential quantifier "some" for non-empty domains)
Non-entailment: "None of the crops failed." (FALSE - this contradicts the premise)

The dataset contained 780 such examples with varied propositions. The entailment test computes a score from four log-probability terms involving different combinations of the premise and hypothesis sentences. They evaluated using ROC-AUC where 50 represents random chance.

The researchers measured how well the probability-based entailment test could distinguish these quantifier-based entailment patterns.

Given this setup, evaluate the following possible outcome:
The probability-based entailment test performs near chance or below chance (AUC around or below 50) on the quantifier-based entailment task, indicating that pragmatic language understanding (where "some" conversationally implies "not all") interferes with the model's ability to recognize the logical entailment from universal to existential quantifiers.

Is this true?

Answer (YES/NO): NO